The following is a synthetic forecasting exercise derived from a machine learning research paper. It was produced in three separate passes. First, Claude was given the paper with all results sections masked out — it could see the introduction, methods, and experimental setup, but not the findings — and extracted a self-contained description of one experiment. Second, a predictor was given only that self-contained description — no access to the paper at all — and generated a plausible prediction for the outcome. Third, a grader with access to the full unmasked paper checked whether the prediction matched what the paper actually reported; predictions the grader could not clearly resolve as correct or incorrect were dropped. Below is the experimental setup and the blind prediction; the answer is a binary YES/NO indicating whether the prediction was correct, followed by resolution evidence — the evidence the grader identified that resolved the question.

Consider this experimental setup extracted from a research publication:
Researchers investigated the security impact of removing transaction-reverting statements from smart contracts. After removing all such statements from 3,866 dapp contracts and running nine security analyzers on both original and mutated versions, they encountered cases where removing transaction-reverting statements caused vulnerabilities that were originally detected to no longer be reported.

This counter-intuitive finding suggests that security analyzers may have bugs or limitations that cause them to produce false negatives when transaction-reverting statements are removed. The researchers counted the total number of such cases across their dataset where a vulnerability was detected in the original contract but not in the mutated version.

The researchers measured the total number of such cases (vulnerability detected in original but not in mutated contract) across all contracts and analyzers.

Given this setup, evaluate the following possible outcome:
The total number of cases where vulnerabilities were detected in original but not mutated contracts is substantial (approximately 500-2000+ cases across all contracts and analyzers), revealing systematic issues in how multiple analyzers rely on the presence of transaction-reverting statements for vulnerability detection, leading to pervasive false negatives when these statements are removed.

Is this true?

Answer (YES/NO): NO